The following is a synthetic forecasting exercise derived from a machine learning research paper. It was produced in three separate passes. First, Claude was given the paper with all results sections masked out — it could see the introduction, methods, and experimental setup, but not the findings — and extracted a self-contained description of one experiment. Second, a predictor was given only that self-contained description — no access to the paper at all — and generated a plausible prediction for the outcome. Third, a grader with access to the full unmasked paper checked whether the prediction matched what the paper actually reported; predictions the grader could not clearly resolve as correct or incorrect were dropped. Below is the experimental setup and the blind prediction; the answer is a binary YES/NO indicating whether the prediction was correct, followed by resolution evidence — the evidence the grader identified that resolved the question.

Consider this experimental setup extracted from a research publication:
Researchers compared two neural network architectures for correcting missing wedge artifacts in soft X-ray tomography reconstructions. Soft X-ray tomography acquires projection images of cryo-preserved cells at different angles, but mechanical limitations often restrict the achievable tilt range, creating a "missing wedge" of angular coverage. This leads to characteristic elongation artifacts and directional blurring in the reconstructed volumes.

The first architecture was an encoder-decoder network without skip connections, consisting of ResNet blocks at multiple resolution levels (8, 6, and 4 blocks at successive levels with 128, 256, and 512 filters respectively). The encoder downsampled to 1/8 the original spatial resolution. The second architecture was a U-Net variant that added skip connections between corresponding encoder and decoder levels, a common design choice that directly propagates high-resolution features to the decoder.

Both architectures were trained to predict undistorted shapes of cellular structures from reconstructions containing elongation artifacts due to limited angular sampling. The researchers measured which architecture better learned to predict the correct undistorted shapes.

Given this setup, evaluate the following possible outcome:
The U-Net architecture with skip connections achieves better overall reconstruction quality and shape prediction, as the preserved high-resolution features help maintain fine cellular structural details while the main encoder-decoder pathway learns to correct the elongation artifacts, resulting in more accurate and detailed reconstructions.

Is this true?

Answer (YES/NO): NO